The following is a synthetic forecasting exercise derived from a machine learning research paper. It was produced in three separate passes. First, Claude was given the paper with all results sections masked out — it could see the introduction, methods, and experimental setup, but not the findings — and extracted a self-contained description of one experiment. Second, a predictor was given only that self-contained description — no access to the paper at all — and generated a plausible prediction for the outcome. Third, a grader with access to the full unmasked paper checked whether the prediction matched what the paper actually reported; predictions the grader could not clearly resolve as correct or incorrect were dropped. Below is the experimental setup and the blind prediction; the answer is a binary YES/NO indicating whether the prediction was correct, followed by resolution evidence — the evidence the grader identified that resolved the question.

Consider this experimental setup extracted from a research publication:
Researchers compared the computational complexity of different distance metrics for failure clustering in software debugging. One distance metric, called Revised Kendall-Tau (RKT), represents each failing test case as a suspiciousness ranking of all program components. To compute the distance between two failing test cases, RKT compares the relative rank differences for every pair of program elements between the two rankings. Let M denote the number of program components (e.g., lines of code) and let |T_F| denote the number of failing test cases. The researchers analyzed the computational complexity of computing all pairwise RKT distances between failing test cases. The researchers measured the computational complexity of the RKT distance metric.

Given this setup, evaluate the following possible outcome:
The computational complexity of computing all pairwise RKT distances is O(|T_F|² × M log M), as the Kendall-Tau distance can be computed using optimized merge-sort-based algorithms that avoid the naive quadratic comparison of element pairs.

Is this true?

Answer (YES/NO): NO